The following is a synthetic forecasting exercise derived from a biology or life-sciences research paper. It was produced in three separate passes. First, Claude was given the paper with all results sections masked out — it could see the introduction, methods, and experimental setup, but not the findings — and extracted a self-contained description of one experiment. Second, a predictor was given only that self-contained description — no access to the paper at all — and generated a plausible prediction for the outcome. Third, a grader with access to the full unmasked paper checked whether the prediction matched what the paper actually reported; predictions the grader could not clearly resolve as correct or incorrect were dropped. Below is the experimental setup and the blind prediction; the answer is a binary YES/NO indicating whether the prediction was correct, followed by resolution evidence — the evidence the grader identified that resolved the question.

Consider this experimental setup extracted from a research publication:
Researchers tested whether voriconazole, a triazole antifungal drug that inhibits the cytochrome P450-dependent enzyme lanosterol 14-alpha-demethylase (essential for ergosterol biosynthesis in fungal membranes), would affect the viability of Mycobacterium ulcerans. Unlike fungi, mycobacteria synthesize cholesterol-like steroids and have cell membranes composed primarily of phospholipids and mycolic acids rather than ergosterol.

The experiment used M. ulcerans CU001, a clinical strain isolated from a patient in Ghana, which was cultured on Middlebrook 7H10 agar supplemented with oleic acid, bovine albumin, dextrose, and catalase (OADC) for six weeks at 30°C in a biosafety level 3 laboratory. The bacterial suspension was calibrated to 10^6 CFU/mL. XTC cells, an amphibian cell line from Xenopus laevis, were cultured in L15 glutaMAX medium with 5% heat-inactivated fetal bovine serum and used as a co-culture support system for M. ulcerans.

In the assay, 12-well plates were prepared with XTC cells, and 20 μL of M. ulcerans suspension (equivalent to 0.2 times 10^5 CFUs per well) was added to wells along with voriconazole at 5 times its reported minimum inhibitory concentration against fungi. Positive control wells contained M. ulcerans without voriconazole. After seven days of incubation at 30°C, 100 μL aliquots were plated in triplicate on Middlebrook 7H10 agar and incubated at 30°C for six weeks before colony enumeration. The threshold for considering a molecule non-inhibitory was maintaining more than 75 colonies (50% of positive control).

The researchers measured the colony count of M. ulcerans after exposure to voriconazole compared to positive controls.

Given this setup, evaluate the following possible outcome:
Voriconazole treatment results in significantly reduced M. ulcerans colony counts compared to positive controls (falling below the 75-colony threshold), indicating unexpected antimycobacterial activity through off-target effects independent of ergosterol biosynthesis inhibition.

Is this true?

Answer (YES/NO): NO